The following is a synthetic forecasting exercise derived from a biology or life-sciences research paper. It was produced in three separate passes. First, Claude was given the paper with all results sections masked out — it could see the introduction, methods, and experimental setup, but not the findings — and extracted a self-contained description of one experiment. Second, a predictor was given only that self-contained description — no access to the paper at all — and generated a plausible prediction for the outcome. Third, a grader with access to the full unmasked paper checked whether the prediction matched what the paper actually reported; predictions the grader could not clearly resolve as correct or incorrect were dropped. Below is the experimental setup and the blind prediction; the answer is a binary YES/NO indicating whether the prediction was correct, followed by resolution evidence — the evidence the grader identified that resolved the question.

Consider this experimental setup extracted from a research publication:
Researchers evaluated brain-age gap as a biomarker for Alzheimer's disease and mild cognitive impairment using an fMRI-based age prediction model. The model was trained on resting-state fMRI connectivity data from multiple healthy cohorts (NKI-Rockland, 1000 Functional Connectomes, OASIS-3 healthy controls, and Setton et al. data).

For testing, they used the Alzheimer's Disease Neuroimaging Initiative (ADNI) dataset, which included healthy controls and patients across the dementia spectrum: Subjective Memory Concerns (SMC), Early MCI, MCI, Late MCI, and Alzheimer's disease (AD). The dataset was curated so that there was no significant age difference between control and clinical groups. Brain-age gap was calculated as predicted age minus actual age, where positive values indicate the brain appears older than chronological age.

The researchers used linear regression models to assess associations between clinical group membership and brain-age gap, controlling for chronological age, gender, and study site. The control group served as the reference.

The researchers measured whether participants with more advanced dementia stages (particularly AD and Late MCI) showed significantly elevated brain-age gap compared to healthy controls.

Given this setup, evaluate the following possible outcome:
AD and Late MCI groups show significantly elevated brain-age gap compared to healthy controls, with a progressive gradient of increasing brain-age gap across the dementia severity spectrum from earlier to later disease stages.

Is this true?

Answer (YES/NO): NO